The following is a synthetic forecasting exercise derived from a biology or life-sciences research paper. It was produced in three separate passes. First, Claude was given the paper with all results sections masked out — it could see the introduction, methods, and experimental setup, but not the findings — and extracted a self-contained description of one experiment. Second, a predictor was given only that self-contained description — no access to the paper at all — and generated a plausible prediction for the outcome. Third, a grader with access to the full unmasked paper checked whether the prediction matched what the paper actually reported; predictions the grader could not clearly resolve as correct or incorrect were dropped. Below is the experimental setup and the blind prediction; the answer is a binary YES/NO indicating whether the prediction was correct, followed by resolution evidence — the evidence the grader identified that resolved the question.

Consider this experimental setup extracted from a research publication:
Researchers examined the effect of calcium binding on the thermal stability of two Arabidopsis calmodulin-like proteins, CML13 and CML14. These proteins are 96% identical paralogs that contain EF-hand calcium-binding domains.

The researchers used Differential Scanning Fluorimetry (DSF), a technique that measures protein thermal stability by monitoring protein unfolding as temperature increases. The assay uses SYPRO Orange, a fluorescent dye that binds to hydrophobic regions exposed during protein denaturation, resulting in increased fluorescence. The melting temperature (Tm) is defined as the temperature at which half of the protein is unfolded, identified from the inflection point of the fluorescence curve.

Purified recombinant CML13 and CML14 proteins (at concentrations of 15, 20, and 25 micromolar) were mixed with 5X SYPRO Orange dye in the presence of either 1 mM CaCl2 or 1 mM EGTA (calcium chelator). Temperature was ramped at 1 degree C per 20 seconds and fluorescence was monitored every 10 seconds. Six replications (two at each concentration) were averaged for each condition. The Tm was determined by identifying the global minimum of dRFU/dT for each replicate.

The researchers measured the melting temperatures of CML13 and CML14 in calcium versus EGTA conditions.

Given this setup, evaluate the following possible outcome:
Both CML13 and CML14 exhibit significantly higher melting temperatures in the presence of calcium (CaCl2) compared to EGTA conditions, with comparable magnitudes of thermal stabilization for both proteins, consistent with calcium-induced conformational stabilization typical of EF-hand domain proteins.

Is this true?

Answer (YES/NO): NO